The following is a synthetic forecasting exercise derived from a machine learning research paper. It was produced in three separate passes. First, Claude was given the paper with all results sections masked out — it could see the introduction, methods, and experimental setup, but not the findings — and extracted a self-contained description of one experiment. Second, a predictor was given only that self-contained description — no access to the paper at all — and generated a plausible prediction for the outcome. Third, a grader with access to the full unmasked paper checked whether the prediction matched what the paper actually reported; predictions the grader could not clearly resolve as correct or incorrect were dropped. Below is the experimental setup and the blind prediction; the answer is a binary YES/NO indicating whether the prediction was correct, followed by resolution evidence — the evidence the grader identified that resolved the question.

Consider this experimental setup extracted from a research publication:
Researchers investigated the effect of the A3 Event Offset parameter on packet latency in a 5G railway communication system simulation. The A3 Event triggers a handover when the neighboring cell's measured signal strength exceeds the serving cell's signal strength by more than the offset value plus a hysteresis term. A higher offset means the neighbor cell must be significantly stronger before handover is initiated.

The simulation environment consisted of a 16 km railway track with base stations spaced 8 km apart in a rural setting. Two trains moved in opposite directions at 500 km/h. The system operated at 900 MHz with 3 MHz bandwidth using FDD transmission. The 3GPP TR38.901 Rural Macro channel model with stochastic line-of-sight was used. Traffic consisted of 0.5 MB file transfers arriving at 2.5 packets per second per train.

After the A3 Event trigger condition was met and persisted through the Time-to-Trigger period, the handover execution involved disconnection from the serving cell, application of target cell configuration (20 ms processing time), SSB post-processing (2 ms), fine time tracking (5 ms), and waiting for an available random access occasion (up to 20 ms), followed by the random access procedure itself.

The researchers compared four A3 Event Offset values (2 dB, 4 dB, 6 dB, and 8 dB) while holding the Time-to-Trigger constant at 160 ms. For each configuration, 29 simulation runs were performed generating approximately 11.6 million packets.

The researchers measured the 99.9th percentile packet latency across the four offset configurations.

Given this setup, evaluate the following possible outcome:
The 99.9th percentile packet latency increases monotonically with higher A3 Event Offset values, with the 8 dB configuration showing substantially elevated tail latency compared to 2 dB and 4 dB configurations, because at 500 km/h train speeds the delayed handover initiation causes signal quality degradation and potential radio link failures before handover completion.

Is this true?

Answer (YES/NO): NO